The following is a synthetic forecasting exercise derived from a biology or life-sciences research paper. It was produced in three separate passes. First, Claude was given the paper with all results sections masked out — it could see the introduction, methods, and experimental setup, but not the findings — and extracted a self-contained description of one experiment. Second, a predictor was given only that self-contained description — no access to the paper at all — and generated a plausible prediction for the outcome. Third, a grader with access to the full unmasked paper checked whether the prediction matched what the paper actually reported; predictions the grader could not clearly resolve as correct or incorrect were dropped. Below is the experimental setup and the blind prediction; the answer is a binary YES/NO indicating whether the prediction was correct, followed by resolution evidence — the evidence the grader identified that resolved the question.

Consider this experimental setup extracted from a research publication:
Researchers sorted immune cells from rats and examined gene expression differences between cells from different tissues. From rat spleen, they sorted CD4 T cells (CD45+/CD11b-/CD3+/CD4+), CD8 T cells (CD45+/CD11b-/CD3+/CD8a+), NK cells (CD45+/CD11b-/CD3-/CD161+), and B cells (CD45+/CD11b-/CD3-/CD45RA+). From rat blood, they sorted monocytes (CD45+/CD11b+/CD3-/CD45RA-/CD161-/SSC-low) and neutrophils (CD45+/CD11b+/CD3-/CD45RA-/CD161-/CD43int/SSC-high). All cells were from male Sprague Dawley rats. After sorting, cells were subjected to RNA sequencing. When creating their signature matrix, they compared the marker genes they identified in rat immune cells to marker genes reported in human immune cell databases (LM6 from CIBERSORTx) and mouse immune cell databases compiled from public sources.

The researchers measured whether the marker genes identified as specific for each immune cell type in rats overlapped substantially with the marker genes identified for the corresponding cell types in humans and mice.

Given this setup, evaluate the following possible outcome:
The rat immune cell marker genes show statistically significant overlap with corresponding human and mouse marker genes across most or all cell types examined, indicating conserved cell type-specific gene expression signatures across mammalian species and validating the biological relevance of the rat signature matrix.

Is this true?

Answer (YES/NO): NO